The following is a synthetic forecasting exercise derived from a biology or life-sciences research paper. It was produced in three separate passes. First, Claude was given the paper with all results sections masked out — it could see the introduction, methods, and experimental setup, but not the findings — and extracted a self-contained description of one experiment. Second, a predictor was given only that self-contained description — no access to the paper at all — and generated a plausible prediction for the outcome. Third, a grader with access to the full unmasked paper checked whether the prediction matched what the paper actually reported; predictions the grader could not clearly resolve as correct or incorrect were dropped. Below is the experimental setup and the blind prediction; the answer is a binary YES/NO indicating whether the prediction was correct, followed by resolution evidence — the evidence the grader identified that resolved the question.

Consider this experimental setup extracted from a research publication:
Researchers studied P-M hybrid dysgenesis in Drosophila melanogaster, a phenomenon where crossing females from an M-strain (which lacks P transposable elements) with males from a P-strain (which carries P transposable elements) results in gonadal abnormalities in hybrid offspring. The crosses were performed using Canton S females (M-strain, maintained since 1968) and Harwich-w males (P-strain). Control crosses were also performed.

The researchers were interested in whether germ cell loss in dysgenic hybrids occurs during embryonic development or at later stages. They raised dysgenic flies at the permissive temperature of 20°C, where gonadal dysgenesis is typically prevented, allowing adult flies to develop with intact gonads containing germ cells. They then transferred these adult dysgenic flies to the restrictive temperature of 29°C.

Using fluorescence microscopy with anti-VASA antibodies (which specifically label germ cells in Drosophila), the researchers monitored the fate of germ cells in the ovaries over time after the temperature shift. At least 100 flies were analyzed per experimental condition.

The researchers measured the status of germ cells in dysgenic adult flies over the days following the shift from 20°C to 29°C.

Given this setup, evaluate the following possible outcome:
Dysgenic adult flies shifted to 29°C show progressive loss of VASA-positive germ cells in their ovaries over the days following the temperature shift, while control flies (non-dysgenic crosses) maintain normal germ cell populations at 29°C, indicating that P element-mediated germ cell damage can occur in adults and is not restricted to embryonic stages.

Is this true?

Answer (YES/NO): YES